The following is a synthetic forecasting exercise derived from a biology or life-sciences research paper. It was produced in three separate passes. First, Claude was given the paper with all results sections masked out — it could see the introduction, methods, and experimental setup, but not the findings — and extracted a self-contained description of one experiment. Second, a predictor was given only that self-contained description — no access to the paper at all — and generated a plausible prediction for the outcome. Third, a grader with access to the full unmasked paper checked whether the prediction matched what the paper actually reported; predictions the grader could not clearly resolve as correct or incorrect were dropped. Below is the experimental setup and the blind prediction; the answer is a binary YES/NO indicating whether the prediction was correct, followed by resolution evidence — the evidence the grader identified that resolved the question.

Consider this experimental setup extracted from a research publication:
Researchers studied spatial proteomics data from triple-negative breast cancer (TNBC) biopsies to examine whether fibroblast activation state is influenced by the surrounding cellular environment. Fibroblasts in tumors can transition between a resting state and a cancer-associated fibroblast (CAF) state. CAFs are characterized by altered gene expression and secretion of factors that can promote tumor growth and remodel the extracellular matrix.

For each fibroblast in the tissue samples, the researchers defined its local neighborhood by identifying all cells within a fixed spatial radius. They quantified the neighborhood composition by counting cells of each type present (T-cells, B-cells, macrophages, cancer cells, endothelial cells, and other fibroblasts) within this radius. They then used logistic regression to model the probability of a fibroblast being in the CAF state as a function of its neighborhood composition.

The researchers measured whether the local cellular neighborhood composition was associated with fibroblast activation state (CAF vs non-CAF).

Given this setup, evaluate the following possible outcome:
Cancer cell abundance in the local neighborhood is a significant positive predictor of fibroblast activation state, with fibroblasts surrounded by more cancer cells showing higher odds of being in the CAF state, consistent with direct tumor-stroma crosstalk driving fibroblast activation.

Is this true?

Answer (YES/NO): YES